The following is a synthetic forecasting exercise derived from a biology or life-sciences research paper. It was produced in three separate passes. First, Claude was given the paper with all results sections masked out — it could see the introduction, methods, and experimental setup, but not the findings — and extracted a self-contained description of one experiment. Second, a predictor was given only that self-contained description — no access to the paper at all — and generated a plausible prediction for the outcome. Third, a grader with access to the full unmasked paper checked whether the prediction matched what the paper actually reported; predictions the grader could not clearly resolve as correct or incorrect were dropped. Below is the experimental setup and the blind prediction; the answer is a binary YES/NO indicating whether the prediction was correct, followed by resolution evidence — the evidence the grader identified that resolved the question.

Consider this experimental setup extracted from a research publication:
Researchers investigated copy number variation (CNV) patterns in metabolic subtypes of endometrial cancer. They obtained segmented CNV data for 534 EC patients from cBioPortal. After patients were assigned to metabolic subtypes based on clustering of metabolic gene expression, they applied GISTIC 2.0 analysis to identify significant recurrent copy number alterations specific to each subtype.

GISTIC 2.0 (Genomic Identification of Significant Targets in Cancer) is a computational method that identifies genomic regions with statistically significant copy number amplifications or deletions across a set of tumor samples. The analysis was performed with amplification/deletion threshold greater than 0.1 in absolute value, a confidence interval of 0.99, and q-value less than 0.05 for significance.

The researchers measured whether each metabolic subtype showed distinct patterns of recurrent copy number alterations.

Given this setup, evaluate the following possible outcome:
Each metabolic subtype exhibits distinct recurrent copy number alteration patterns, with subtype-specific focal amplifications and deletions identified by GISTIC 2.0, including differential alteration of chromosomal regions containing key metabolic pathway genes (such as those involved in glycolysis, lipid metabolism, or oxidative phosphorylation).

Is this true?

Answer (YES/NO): NO